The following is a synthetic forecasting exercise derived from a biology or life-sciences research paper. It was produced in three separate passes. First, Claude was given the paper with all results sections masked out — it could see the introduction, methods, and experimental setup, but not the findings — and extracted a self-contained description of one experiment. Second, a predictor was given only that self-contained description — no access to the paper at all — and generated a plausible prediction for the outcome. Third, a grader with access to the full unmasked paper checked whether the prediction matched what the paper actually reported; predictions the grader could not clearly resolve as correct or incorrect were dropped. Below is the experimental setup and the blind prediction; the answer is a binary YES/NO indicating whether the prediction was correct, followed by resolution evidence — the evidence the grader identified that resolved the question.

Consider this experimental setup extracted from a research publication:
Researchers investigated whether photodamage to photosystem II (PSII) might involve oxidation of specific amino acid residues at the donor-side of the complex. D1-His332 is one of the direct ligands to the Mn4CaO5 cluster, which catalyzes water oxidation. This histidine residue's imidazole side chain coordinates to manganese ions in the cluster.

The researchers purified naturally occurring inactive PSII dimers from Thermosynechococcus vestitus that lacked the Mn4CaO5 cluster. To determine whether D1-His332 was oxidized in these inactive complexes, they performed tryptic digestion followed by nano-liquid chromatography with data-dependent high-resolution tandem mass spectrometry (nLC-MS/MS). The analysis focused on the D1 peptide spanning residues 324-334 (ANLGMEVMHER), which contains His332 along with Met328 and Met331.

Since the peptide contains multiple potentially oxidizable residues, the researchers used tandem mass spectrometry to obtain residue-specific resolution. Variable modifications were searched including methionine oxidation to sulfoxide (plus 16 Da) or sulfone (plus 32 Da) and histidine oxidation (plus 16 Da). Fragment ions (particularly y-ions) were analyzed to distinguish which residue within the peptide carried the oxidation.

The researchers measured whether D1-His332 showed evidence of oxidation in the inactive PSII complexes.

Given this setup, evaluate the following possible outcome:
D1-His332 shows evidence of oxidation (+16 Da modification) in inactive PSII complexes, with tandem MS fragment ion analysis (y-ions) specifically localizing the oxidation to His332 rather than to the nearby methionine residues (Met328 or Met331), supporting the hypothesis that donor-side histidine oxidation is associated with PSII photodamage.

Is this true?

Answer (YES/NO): NO